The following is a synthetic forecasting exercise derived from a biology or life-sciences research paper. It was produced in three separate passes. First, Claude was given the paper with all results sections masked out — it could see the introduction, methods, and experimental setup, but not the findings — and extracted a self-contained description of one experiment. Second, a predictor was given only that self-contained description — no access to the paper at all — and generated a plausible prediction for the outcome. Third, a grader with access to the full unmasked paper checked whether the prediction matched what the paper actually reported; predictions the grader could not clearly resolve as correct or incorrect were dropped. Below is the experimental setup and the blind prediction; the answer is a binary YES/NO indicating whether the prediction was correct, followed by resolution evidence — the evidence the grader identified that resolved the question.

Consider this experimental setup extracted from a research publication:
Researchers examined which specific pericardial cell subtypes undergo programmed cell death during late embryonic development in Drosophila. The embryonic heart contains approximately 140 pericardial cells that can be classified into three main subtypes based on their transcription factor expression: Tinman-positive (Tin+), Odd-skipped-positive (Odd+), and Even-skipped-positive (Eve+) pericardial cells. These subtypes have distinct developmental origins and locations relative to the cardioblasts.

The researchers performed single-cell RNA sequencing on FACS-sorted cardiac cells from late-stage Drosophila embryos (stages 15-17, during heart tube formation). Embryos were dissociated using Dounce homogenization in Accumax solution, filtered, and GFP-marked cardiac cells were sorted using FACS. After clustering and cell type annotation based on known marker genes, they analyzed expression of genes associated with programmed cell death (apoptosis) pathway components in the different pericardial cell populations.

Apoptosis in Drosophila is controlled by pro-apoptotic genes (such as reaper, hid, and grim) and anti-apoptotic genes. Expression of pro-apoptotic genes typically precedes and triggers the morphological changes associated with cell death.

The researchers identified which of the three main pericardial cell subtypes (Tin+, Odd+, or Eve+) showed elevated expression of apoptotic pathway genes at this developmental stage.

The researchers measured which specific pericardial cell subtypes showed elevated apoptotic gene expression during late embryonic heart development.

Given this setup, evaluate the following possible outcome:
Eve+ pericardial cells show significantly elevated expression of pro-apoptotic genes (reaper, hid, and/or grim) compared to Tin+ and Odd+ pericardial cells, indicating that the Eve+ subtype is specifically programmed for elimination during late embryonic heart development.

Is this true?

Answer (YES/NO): NO